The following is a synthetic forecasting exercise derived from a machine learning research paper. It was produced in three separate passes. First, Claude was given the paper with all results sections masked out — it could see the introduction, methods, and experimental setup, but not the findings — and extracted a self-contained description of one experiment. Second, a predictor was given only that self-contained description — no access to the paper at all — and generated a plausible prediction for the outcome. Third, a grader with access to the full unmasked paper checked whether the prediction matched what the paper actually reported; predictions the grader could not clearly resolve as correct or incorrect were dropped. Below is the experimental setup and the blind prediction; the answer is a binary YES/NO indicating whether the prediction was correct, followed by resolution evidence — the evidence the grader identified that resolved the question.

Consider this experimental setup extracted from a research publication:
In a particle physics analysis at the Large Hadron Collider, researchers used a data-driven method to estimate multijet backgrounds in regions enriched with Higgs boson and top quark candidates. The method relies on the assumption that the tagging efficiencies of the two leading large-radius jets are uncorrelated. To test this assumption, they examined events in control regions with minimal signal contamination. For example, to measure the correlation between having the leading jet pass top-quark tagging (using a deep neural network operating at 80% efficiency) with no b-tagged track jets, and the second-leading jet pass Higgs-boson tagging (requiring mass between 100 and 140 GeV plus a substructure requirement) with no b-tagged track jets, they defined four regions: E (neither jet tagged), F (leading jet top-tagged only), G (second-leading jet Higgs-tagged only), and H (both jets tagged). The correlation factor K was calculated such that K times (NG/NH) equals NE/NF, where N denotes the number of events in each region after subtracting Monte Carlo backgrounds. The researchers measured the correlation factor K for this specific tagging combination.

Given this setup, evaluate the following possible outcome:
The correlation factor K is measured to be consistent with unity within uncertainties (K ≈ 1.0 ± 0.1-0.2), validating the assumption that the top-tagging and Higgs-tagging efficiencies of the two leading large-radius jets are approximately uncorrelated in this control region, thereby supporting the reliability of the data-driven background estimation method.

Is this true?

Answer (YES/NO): NO